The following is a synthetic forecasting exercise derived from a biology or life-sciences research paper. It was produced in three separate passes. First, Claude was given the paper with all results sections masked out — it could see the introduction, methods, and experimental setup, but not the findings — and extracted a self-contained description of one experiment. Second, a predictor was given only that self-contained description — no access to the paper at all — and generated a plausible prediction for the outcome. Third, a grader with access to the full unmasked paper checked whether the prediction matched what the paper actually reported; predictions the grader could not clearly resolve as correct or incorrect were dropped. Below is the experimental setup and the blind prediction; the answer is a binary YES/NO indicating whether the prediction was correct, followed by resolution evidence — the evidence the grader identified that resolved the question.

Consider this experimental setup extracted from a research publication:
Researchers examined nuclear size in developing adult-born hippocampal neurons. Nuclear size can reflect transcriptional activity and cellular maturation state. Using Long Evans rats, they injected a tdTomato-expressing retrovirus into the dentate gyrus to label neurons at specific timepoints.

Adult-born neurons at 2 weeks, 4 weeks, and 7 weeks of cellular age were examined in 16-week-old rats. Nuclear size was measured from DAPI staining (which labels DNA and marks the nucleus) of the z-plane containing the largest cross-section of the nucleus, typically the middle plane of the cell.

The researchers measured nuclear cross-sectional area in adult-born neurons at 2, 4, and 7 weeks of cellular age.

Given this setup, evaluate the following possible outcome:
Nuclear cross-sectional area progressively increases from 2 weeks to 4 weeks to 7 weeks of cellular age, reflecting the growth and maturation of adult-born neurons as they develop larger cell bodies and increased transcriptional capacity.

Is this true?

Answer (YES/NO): NO